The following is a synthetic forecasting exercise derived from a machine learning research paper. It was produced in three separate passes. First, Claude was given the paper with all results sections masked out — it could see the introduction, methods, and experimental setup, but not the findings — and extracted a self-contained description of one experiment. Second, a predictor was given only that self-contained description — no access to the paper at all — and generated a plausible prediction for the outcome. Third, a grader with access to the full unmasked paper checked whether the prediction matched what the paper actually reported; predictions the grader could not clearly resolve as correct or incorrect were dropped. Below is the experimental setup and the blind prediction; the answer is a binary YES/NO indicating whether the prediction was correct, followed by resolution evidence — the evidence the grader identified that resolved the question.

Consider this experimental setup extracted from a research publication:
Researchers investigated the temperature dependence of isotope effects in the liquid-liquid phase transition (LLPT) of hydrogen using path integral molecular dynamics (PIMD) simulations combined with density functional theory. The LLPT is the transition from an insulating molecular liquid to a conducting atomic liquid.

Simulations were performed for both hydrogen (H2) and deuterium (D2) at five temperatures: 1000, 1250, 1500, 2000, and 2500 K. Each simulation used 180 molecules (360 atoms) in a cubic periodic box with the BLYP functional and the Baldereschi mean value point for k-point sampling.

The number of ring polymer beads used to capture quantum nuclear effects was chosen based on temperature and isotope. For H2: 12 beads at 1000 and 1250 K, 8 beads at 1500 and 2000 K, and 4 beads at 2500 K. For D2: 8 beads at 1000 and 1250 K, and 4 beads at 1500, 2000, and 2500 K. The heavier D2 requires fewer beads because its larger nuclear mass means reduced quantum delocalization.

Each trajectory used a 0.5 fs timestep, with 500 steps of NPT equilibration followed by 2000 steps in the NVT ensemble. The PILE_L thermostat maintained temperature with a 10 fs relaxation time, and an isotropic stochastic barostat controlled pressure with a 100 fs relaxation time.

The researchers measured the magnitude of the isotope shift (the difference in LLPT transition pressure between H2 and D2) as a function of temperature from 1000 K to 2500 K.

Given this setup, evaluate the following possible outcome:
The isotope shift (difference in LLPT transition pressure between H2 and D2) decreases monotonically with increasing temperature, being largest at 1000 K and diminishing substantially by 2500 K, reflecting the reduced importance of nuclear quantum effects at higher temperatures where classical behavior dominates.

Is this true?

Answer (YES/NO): YES